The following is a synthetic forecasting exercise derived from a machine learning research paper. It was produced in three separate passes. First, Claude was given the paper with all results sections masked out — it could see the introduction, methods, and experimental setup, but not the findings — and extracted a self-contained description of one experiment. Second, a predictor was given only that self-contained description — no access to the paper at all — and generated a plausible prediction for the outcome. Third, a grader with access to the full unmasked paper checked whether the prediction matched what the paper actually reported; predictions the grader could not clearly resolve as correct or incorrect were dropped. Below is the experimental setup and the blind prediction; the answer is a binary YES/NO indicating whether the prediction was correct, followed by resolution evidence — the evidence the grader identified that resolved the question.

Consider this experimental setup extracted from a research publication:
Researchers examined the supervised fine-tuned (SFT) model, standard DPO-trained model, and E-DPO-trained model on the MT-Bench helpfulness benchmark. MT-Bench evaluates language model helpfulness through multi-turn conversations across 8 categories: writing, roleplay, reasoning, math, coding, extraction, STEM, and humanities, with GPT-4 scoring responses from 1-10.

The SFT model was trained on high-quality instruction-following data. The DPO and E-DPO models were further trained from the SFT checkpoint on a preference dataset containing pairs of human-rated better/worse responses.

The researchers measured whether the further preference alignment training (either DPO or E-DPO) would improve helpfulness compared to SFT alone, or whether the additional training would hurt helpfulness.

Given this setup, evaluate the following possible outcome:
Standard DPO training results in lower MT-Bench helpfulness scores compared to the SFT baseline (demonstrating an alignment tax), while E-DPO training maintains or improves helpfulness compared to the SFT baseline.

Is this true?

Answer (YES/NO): NO